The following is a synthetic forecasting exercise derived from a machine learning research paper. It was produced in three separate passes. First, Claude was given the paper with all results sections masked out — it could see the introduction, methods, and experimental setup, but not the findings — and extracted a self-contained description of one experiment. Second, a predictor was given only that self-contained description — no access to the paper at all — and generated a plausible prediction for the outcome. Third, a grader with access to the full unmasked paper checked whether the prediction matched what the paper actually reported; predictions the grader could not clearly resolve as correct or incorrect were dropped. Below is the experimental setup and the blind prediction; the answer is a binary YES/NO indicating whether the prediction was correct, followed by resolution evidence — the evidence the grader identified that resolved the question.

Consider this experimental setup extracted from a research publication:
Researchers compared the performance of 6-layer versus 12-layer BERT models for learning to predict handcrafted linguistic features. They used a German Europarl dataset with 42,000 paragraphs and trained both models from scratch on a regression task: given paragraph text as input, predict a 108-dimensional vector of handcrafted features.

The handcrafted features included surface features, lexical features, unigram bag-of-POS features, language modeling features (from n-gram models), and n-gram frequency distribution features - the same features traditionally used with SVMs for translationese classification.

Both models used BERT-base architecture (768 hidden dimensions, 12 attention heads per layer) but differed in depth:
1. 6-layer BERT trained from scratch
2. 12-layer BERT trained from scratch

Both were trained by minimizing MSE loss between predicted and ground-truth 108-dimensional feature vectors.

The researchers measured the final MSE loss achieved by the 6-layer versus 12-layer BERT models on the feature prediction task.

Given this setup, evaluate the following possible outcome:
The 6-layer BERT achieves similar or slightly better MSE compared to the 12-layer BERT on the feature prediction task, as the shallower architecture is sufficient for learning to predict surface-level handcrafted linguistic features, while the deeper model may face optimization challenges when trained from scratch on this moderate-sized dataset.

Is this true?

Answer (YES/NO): YES